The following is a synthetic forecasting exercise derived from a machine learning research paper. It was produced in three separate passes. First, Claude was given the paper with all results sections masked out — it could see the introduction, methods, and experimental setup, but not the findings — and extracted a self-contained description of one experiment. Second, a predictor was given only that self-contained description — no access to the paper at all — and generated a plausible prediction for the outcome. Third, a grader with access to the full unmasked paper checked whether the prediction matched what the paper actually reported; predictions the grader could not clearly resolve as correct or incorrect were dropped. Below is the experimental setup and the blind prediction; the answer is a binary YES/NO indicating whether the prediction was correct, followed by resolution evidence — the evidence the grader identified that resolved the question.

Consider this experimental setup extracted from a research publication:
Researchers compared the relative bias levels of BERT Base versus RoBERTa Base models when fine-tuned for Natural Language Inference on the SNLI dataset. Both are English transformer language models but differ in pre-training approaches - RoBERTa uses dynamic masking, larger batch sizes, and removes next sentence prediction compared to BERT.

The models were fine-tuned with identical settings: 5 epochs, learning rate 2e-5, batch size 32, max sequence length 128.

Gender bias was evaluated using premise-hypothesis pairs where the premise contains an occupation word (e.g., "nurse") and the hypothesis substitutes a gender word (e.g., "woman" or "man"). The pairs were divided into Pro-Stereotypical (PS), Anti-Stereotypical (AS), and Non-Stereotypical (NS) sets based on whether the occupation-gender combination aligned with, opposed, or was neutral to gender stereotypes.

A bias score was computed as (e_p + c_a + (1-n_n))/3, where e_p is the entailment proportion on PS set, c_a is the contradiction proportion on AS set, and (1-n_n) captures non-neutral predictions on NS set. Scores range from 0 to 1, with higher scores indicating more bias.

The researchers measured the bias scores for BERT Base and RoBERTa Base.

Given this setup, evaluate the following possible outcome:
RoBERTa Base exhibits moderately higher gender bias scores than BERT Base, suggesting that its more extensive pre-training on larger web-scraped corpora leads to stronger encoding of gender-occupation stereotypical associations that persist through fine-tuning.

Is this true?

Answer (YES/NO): NO